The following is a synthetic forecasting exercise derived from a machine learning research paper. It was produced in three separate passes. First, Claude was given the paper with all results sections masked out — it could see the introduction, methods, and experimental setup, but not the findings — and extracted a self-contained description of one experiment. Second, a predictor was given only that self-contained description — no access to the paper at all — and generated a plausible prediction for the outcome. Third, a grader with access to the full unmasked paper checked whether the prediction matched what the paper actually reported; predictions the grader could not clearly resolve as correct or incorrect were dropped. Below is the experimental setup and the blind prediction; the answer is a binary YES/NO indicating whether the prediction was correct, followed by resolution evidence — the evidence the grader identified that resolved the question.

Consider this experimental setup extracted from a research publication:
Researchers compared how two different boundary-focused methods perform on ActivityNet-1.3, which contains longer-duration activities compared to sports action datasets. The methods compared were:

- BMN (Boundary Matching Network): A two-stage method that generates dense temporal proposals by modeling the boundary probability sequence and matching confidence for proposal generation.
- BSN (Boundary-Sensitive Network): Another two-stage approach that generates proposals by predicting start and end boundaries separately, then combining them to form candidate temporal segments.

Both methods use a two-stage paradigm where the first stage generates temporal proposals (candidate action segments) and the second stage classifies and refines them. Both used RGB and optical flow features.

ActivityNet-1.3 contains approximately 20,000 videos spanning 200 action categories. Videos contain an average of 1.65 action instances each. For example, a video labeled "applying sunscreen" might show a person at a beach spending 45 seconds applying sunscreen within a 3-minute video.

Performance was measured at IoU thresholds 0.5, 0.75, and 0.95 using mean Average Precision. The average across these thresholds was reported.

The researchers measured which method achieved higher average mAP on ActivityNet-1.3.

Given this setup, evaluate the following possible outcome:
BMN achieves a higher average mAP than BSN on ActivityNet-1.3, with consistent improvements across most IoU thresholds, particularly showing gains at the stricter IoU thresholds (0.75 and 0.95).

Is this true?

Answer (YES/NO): NO